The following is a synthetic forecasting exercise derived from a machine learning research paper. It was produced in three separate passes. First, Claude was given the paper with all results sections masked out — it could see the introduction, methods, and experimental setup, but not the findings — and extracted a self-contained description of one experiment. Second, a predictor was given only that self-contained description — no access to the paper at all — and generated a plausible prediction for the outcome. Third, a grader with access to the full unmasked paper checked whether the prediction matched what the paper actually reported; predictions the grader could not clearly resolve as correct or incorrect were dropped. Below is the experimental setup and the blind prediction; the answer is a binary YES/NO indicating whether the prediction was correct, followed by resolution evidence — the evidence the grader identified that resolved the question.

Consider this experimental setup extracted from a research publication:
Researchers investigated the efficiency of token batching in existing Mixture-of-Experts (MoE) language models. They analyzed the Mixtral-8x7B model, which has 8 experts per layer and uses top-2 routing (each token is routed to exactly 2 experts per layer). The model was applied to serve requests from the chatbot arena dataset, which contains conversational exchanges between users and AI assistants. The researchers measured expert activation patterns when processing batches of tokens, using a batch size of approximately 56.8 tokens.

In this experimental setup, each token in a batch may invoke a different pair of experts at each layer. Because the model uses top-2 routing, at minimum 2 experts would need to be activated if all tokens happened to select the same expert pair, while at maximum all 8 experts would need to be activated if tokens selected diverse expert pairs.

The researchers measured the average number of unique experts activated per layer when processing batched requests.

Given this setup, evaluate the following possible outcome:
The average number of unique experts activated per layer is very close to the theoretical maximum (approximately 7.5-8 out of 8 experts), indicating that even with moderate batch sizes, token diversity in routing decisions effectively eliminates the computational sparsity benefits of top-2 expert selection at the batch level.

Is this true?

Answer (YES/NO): YES